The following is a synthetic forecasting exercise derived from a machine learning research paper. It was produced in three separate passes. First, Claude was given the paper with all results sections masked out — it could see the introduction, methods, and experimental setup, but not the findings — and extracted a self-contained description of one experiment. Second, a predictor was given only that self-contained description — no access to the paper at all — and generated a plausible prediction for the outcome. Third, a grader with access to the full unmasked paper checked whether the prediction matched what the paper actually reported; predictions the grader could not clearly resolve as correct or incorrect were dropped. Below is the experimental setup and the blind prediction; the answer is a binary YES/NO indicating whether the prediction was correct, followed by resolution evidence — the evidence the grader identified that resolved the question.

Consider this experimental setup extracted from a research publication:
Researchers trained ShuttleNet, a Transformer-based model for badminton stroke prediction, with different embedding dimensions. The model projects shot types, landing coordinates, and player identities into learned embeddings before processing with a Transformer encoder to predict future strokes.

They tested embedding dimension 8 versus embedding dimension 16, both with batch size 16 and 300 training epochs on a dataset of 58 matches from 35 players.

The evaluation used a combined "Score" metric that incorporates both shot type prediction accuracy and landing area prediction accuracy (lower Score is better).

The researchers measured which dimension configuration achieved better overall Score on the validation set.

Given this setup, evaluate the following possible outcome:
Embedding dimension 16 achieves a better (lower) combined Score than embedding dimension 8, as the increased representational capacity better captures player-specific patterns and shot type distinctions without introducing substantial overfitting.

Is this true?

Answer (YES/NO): YES